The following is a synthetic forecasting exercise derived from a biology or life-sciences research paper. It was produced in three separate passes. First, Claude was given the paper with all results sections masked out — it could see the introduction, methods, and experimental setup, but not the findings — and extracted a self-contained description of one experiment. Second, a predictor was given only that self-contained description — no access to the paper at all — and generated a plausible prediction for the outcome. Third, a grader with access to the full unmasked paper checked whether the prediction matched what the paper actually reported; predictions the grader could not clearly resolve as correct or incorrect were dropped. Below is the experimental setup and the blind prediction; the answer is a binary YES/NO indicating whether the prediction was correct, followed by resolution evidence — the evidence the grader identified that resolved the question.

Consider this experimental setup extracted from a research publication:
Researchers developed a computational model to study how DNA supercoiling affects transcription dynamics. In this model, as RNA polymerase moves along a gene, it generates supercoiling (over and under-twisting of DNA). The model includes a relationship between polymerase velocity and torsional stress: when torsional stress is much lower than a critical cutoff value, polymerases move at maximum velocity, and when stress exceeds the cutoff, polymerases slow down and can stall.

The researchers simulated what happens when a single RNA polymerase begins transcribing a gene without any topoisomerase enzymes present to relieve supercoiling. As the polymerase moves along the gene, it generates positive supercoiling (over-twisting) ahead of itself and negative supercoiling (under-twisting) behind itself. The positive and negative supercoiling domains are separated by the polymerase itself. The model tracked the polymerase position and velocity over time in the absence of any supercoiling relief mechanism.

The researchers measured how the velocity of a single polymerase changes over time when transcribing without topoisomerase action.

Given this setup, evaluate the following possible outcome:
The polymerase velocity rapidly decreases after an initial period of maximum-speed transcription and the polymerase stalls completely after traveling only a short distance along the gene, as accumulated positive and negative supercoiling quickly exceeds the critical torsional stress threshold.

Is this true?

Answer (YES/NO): YES